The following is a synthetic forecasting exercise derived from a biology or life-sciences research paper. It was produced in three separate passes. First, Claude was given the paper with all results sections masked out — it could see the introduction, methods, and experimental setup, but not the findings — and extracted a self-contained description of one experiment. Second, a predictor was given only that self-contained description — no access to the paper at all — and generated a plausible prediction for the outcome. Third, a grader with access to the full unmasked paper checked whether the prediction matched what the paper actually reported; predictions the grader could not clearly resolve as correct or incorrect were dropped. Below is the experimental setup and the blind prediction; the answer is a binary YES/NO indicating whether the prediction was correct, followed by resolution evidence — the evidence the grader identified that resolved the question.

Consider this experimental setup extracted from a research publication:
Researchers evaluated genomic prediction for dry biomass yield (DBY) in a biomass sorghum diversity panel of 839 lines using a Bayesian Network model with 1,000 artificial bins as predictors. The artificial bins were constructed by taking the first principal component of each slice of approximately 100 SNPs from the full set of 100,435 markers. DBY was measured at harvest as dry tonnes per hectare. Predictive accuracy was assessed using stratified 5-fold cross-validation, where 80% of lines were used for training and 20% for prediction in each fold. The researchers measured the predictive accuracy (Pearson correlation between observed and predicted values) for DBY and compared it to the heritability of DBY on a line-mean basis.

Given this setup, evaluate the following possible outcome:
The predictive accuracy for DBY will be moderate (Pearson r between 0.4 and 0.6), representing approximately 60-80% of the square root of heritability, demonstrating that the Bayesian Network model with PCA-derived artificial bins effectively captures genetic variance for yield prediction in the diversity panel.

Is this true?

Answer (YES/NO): YES